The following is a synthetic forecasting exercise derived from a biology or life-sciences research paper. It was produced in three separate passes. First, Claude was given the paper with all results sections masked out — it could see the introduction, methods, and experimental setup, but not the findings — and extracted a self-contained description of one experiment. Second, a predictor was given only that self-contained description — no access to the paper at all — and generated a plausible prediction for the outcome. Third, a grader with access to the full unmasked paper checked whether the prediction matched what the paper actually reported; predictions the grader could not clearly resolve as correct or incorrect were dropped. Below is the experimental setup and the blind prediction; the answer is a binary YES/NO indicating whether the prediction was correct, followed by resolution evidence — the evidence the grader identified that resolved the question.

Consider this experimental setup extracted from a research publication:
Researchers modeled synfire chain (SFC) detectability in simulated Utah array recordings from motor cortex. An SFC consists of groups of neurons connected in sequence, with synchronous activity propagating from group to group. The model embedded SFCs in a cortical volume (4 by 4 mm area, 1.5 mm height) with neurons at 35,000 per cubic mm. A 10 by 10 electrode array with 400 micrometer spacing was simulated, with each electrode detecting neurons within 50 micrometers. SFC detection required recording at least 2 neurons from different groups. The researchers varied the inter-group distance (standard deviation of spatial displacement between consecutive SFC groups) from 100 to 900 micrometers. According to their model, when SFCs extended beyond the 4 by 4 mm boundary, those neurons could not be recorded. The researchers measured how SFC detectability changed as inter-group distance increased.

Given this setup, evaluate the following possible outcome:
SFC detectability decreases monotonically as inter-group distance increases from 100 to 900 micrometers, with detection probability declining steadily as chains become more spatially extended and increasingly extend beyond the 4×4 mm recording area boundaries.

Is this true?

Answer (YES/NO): YES